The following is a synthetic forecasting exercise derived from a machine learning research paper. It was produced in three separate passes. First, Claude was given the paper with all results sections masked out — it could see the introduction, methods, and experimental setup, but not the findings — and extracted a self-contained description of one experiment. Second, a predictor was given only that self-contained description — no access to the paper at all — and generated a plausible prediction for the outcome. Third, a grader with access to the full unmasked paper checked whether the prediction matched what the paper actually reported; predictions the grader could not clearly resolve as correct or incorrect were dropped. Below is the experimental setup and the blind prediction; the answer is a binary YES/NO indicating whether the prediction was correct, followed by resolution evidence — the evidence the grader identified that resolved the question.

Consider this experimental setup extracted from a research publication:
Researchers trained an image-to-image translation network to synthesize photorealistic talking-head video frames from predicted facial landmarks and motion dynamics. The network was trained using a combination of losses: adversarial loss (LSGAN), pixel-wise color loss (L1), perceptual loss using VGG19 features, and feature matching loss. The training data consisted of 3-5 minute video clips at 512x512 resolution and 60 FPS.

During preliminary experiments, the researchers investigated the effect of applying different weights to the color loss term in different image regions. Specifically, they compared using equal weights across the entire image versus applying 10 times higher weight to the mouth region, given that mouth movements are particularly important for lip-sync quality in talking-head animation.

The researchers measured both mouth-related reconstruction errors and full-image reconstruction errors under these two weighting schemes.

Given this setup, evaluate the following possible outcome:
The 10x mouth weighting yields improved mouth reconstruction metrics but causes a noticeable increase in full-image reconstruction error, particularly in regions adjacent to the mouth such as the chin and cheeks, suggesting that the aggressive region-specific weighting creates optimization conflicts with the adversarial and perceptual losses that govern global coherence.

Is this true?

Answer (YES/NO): NO